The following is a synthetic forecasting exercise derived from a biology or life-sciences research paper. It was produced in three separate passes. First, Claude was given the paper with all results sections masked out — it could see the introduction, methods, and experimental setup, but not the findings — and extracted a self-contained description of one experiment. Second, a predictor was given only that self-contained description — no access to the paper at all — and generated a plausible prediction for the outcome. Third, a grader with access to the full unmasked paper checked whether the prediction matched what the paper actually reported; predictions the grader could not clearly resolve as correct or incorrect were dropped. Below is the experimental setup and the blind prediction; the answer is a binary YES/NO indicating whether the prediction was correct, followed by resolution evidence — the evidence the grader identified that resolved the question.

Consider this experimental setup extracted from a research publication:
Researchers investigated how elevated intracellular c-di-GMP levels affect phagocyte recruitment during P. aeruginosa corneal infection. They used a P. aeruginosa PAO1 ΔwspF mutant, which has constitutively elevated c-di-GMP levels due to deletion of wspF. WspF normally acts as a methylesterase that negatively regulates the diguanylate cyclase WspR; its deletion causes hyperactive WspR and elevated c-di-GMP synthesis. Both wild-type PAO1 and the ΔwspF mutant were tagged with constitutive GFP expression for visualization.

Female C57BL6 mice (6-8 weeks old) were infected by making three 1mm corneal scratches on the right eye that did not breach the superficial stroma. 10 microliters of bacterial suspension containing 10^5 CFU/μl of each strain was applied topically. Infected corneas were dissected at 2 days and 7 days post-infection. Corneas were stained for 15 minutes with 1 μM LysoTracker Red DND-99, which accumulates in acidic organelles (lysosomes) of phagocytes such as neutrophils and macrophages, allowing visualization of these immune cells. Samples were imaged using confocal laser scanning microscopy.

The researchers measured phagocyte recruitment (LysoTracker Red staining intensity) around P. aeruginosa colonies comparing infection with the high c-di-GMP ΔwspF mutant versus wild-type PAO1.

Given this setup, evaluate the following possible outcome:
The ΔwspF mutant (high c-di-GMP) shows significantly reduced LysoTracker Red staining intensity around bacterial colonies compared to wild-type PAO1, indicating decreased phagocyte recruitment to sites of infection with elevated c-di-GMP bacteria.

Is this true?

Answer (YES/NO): NO